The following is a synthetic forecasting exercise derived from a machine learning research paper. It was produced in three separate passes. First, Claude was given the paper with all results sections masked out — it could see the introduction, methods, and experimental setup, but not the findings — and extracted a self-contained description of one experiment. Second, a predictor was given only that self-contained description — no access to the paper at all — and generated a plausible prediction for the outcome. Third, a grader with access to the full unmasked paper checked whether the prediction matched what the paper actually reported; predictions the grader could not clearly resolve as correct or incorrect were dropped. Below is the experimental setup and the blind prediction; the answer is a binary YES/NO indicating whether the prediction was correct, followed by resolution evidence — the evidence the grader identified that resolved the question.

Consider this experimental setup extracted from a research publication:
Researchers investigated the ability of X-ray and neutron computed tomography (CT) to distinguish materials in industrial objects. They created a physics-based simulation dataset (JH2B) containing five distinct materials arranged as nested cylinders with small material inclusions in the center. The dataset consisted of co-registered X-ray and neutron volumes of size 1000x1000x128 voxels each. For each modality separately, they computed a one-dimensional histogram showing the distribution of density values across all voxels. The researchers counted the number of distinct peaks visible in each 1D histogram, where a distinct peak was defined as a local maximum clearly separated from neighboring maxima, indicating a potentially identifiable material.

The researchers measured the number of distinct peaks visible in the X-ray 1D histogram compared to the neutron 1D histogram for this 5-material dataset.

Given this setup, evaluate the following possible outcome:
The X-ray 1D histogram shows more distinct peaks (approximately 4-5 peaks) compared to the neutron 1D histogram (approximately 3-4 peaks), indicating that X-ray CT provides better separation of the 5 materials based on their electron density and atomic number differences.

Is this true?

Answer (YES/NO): NO